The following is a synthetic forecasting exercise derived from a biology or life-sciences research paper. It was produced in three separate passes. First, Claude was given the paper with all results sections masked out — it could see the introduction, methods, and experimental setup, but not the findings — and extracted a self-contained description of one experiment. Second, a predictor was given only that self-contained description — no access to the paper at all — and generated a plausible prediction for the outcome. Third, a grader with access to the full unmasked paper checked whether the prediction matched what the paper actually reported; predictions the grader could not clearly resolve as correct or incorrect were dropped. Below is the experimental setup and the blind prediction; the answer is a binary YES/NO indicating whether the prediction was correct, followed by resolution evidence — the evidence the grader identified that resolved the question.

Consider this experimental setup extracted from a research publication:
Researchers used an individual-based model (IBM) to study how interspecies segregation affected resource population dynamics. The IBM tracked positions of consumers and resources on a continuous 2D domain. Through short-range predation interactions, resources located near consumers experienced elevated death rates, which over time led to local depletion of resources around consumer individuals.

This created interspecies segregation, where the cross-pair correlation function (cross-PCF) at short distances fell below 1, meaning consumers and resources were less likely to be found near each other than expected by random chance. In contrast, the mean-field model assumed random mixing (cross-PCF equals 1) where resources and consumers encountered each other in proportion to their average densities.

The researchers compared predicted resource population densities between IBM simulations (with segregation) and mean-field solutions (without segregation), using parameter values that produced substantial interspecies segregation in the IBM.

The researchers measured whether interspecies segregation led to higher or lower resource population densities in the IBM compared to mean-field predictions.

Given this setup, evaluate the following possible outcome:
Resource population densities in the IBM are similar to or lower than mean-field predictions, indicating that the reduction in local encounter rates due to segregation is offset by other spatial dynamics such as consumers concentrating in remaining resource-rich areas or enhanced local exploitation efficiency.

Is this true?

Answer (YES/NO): NO